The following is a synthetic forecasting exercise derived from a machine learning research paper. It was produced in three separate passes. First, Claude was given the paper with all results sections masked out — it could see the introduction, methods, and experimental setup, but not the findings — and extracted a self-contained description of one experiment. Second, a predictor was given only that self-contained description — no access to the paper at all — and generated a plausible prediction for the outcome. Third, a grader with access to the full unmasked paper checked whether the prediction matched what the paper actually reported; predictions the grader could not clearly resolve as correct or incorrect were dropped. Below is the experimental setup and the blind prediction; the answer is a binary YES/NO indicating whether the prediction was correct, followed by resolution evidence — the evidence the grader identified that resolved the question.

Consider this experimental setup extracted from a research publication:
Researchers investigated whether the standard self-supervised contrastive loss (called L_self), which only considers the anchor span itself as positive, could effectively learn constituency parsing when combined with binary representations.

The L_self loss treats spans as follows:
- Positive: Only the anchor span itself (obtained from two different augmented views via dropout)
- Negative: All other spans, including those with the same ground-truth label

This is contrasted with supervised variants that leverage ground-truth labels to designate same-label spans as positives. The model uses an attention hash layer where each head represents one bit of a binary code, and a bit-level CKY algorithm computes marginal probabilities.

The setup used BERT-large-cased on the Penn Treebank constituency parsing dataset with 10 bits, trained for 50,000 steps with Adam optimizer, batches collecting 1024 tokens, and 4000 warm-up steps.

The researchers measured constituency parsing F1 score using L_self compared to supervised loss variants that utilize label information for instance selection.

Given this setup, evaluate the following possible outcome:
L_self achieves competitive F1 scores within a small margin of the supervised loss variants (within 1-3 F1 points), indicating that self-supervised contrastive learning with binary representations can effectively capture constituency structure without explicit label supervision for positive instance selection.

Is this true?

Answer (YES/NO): NO